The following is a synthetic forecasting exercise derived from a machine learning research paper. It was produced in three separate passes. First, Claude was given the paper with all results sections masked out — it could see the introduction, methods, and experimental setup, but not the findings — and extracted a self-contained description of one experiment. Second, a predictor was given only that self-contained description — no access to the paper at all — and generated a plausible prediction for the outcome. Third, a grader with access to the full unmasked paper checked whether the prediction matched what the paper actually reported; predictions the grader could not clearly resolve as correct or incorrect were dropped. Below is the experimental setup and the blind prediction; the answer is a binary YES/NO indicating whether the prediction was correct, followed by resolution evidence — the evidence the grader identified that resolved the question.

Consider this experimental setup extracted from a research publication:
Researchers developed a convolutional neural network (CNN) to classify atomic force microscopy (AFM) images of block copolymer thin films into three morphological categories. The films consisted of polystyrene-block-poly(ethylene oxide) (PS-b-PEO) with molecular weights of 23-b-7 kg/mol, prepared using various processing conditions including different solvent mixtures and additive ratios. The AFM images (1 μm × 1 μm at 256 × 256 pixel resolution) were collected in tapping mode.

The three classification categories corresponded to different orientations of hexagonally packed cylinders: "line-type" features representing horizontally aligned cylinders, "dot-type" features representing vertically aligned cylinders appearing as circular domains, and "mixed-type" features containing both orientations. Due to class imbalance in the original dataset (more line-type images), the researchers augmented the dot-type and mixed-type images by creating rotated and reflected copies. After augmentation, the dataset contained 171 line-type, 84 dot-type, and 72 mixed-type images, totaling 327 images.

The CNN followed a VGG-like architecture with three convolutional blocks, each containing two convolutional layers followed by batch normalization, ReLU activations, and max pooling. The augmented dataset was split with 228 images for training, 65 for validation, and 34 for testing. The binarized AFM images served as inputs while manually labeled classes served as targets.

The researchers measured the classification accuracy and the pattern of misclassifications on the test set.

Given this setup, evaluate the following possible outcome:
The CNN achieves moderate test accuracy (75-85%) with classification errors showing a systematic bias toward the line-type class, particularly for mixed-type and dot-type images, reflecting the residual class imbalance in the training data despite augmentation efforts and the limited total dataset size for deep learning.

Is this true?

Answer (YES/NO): NO